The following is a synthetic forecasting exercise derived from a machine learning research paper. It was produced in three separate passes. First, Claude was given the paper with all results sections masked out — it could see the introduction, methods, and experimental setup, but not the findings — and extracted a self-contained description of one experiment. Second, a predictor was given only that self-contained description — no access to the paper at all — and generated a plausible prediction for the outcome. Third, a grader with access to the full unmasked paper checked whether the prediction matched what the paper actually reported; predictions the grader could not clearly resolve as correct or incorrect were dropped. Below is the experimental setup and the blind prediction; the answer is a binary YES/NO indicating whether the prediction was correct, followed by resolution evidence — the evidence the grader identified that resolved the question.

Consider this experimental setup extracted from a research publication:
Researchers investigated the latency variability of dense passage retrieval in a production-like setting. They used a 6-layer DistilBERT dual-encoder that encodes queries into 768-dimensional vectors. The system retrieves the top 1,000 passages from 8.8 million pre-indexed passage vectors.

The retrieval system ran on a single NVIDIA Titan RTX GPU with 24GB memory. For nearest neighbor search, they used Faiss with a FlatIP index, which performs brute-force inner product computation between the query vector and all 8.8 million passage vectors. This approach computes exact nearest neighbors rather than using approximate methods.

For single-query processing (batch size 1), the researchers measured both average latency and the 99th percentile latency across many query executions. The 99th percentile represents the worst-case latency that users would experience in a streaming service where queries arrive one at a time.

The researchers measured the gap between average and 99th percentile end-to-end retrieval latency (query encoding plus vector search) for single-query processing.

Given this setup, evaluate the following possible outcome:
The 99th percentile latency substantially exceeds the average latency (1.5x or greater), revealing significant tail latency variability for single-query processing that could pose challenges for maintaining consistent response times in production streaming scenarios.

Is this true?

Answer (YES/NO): NO